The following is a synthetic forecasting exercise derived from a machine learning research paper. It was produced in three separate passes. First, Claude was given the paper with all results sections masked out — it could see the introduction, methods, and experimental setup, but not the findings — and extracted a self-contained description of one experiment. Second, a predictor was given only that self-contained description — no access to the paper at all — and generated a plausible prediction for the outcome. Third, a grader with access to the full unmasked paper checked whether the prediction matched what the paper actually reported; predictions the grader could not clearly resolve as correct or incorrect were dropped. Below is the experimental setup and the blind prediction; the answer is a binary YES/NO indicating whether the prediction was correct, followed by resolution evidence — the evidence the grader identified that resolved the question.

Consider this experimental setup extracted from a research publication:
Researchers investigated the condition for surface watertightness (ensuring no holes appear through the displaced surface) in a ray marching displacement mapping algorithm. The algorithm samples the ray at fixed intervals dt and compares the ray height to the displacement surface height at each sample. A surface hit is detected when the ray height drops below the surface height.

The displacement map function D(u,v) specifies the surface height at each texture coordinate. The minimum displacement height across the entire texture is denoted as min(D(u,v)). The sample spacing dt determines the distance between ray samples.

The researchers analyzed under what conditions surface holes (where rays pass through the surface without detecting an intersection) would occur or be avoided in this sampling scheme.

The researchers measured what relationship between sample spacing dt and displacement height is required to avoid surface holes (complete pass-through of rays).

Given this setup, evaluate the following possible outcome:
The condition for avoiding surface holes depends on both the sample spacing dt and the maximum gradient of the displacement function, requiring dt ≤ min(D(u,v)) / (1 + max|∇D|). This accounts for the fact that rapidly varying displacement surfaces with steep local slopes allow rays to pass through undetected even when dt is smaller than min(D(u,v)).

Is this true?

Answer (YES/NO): NO